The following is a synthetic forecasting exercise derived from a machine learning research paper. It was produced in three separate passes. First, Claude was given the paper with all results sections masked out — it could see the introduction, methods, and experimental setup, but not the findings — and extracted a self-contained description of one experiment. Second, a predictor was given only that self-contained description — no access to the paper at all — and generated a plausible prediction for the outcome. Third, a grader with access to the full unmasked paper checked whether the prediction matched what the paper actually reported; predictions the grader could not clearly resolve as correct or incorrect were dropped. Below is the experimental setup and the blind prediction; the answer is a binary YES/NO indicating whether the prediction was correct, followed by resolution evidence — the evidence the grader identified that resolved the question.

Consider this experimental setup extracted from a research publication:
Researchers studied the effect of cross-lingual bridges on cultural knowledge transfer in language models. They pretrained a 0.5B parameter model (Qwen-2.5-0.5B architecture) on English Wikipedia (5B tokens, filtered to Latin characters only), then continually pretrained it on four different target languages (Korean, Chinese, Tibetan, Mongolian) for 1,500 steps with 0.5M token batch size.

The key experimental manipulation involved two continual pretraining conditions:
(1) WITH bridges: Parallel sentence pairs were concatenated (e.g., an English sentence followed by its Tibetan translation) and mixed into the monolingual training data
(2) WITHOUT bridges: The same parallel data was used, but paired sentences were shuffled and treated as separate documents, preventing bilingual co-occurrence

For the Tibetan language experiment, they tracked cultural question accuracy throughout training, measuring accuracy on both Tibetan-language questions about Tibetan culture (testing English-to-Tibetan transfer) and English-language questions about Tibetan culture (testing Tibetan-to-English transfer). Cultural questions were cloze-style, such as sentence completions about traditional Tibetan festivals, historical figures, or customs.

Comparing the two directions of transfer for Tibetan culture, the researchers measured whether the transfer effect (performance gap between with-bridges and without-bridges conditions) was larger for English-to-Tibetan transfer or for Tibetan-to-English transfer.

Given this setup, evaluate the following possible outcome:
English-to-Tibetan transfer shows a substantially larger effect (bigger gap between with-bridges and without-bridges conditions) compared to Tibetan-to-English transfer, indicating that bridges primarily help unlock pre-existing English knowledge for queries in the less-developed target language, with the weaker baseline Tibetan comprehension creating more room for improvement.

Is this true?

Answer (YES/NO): NO